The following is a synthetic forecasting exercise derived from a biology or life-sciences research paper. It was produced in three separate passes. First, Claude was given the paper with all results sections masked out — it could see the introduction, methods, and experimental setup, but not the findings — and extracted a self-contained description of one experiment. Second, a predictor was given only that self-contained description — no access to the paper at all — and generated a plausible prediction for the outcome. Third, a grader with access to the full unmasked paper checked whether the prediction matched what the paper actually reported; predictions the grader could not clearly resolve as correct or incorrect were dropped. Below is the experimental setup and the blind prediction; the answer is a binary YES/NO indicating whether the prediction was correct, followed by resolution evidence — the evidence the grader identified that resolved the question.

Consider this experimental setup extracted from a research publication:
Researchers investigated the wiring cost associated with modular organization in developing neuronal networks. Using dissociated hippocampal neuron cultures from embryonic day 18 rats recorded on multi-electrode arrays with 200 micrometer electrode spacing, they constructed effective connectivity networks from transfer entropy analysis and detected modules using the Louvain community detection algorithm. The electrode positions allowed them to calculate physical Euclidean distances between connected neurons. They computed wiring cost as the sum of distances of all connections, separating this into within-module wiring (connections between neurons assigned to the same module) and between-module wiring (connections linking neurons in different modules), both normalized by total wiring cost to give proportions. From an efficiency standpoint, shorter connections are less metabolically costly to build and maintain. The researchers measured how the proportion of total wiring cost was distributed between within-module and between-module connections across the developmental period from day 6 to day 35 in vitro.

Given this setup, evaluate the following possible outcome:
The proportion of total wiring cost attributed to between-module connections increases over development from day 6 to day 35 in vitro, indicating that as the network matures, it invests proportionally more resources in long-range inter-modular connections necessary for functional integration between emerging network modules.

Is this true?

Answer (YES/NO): NO